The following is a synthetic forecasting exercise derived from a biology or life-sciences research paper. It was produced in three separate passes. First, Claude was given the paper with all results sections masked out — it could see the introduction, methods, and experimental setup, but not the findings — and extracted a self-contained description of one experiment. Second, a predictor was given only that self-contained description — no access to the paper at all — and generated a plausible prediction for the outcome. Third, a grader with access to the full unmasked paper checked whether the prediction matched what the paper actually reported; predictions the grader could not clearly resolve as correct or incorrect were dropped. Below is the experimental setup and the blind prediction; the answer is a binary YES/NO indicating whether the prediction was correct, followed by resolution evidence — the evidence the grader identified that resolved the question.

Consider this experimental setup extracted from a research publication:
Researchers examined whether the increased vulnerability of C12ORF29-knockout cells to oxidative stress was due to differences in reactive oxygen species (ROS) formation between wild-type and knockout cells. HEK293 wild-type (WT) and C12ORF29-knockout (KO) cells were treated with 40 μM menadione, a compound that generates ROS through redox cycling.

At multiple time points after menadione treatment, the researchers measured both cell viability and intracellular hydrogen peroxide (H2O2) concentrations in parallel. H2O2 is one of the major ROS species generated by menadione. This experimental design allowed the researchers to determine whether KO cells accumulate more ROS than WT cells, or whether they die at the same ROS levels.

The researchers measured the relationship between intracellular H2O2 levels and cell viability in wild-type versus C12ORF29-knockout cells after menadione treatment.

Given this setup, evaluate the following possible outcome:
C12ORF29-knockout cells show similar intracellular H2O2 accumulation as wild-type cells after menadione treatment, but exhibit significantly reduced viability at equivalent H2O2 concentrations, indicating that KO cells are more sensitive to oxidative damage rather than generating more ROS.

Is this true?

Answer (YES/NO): YES